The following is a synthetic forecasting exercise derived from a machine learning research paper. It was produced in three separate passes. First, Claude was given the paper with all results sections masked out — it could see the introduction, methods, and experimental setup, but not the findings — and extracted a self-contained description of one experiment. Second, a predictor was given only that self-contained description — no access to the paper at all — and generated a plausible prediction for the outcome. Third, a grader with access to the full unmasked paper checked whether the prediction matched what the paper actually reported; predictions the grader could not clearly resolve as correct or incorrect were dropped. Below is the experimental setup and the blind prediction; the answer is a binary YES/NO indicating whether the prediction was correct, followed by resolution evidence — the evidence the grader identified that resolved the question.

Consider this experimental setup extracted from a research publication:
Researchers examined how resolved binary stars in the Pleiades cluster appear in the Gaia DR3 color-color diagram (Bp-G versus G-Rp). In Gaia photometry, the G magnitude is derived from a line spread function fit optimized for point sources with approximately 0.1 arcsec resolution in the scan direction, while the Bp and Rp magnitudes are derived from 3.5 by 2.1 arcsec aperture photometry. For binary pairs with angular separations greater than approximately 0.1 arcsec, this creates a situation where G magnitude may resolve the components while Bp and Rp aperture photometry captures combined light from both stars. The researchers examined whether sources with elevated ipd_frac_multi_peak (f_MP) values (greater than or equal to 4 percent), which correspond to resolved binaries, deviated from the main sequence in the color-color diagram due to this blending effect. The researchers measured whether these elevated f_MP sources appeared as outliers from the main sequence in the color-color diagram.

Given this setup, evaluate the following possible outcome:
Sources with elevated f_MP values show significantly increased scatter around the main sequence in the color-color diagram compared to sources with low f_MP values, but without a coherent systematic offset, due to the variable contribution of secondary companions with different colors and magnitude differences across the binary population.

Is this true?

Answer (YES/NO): NO